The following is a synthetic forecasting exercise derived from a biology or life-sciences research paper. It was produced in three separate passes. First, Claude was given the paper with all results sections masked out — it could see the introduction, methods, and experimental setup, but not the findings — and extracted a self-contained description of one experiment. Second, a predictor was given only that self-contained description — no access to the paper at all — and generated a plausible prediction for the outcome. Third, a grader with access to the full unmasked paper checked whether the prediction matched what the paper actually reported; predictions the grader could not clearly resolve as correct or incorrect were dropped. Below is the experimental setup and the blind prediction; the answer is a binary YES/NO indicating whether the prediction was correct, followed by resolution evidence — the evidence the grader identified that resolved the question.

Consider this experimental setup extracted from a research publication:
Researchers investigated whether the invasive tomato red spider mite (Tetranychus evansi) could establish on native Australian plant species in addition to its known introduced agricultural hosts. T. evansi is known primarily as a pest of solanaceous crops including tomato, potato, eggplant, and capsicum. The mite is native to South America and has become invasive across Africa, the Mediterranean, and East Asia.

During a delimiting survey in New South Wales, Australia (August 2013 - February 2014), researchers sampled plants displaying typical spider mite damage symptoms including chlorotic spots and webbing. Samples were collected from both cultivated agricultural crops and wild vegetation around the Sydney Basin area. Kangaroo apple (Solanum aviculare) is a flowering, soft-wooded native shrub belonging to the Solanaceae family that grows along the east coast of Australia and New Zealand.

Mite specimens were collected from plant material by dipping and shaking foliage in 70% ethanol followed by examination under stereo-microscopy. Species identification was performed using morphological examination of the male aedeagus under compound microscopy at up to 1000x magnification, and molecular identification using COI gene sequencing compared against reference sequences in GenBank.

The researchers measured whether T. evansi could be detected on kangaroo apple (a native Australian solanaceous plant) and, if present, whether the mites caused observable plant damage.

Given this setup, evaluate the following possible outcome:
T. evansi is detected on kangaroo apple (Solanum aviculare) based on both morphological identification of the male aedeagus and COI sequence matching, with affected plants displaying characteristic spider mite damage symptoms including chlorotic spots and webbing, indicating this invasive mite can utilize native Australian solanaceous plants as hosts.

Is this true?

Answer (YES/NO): YES